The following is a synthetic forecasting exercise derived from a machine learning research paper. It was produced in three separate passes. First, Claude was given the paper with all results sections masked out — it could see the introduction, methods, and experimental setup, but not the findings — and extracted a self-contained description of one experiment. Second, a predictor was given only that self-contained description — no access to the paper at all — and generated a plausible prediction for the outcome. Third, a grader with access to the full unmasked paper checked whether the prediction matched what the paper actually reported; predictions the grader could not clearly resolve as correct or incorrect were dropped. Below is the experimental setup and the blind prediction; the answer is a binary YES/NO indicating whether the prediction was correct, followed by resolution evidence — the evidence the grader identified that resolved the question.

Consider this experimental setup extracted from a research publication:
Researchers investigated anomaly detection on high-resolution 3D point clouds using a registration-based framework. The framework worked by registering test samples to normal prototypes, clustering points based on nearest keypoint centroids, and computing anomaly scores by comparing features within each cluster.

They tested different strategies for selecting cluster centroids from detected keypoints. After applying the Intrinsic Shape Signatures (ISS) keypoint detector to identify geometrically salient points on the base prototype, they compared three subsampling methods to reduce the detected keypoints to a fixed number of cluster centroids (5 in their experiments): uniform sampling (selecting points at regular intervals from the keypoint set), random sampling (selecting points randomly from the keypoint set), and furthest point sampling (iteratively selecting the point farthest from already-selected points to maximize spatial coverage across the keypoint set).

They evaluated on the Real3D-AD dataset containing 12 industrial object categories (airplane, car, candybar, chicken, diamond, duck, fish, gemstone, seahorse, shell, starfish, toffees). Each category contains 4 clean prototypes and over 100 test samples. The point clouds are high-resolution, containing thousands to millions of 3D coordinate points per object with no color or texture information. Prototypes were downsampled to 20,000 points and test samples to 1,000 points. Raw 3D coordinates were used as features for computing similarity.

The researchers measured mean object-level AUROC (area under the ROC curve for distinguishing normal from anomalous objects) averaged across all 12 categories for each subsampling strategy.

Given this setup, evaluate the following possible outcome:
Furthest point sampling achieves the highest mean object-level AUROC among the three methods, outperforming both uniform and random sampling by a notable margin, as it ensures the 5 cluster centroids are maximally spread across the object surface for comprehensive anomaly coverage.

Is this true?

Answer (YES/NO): NO